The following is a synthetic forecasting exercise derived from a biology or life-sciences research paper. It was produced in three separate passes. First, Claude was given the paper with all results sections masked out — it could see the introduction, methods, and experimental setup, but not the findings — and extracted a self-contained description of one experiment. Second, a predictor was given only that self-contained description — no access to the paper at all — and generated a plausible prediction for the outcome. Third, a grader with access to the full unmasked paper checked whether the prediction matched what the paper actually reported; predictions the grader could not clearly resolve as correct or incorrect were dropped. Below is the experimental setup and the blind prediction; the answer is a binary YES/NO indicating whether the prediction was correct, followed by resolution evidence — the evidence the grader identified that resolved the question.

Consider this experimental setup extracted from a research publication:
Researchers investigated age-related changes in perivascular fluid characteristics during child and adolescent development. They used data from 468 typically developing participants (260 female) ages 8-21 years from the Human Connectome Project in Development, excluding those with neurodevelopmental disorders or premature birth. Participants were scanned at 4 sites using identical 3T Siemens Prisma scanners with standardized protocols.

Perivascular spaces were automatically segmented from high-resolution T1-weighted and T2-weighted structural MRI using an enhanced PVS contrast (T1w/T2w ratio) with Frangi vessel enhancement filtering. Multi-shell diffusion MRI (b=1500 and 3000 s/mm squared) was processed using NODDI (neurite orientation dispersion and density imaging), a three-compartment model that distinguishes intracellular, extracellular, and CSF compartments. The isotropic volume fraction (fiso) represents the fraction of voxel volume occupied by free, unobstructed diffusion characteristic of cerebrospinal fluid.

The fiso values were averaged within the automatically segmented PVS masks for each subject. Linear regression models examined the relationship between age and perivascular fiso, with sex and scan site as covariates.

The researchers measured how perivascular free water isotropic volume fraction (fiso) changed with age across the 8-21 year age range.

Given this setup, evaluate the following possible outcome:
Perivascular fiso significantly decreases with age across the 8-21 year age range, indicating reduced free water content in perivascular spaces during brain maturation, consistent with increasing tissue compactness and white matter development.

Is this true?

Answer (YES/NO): NO